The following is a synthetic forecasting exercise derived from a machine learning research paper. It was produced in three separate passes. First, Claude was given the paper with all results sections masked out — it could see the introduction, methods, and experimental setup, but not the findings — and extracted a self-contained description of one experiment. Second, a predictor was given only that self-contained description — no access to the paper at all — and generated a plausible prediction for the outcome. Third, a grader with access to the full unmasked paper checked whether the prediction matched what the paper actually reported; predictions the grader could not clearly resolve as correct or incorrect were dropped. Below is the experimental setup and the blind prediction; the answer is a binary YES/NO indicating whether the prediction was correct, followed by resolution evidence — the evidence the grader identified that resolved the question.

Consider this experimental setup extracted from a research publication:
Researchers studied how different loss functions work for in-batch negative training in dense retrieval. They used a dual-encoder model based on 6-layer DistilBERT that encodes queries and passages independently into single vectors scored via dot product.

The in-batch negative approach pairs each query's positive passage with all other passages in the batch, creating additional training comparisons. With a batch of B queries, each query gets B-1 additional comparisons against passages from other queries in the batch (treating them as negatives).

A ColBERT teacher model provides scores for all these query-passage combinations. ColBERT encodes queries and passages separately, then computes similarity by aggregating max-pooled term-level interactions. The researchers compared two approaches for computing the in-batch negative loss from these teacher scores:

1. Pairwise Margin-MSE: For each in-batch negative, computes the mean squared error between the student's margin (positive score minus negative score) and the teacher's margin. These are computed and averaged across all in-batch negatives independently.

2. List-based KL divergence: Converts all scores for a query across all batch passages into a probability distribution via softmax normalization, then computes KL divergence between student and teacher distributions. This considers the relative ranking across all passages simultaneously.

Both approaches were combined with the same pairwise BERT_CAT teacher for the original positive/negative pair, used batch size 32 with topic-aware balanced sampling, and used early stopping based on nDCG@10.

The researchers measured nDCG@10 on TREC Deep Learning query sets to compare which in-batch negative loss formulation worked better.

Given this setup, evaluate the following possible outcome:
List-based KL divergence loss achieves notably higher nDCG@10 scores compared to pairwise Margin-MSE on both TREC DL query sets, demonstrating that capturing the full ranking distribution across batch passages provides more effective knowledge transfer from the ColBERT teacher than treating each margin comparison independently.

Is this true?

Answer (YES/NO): NO